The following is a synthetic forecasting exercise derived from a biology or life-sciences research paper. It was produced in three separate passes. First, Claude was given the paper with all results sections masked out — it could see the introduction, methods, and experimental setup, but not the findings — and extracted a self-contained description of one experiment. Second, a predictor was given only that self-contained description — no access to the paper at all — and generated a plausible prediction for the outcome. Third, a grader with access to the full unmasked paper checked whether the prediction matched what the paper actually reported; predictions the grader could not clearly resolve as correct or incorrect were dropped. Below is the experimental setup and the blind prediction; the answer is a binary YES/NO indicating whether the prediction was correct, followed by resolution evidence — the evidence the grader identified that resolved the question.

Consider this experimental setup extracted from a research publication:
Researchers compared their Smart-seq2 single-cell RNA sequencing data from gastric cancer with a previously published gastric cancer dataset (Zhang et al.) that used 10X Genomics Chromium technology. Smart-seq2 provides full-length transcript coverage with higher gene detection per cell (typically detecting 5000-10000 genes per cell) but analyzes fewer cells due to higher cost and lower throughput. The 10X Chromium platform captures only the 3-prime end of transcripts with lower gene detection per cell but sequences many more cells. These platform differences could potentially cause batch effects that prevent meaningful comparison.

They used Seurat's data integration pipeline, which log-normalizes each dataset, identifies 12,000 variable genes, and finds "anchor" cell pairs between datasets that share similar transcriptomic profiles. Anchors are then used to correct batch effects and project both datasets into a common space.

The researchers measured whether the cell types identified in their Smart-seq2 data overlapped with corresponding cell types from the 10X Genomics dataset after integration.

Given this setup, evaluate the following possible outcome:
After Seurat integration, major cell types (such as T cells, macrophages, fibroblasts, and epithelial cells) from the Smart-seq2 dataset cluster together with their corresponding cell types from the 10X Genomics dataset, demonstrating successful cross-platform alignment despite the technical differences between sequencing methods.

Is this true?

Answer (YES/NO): YES